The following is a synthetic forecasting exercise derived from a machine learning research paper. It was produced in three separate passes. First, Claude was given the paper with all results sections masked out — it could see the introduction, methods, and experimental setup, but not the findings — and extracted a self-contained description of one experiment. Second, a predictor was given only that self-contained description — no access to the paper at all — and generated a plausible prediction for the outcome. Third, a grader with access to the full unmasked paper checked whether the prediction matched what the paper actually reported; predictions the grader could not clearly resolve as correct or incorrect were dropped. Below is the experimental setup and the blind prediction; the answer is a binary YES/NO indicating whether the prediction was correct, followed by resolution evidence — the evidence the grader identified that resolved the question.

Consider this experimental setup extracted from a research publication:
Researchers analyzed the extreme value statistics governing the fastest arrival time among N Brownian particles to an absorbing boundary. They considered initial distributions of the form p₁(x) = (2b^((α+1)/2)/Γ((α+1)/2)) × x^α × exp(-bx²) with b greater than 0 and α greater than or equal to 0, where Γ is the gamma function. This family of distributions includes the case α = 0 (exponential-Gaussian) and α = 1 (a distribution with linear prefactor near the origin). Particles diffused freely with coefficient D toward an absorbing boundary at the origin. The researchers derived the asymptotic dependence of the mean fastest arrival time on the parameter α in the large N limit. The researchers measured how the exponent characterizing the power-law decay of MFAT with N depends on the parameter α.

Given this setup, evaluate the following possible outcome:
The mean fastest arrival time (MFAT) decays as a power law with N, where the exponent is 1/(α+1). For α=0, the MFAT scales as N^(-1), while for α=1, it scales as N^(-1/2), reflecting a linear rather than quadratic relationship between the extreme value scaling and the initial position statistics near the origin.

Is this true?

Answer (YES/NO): NO